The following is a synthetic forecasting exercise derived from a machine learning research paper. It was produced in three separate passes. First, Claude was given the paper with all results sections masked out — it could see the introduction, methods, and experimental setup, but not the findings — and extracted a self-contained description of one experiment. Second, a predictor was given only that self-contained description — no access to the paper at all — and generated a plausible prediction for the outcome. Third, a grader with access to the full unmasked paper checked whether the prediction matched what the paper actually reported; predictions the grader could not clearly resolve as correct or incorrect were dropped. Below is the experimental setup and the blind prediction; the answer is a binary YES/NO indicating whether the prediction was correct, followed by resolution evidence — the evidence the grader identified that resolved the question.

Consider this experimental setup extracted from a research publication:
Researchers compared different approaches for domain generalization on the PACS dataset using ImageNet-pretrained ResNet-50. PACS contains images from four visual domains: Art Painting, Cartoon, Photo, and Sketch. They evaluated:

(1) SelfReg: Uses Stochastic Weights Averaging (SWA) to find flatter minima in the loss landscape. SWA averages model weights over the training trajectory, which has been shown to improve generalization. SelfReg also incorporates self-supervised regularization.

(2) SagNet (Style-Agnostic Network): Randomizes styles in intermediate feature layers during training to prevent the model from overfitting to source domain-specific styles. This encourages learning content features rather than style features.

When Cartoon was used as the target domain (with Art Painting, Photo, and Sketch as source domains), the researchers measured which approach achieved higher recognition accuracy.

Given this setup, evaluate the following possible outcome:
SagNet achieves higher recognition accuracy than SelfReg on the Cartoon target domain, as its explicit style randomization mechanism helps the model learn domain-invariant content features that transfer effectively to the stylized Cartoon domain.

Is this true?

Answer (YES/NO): YES